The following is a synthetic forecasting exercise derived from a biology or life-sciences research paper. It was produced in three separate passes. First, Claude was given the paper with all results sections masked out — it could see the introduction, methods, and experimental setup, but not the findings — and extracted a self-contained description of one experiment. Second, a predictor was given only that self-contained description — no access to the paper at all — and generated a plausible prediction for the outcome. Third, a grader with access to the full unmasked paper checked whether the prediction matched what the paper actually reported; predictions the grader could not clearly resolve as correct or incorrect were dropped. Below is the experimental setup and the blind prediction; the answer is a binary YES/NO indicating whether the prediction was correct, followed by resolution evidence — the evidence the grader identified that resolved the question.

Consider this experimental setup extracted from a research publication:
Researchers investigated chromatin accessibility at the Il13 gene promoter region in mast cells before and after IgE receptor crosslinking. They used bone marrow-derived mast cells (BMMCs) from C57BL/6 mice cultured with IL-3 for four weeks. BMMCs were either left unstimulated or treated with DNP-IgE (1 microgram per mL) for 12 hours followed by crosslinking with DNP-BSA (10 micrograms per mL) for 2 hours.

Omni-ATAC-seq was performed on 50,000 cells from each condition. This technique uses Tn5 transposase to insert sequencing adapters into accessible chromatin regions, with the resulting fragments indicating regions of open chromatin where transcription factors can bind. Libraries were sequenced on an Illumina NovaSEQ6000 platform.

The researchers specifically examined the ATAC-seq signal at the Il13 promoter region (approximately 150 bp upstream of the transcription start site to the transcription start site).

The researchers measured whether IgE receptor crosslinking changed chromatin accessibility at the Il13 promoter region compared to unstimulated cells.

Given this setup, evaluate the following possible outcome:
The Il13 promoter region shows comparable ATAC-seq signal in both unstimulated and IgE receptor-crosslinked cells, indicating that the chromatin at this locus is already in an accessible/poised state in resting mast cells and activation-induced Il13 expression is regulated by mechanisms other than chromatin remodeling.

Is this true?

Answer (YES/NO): NO